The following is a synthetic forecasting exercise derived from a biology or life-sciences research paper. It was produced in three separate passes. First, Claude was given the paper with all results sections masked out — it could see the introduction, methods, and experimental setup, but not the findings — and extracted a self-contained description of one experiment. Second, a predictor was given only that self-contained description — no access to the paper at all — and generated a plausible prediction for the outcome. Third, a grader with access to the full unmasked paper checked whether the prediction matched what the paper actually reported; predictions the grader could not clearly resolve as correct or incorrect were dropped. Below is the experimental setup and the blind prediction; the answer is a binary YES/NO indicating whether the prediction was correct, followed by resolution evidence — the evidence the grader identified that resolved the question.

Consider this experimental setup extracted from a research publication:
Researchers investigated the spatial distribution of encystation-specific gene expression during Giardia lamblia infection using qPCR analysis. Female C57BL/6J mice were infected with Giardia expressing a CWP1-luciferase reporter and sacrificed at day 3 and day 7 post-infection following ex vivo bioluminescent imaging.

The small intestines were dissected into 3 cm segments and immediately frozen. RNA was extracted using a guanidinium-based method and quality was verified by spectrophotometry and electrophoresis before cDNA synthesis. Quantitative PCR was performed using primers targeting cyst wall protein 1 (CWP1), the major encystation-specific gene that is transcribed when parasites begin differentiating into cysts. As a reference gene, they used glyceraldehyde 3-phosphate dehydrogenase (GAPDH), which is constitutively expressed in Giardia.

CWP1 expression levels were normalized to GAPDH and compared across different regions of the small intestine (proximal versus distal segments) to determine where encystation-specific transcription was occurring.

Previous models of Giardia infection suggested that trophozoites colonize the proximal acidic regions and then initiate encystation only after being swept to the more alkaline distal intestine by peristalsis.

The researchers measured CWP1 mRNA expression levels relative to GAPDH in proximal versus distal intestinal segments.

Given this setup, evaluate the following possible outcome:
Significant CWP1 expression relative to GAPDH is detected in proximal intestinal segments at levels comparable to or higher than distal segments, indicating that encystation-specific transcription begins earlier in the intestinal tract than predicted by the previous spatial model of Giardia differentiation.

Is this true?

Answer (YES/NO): NO